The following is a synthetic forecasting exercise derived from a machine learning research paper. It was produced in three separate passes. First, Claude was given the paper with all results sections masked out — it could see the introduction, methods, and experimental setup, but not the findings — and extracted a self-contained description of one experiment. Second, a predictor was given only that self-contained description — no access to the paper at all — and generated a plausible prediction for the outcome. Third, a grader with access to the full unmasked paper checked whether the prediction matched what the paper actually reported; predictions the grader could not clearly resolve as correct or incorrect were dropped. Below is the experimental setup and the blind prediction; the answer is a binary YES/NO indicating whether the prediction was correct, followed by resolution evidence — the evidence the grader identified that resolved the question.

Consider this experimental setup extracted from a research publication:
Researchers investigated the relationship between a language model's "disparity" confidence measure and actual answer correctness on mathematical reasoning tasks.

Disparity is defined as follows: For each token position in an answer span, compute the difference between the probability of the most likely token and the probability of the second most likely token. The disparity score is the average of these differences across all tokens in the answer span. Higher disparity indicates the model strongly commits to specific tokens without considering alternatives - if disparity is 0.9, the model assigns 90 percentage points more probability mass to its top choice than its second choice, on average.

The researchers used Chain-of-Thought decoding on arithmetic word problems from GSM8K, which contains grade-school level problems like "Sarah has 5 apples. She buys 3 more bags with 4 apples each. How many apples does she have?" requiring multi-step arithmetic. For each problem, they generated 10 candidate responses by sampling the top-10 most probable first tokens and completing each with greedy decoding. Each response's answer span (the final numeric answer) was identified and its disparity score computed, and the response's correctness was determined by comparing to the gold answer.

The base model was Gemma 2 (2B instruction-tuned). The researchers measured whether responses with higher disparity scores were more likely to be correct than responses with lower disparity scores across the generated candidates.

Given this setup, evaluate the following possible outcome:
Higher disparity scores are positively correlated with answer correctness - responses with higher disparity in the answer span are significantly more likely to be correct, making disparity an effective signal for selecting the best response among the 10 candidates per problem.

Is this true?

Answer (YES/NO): YES